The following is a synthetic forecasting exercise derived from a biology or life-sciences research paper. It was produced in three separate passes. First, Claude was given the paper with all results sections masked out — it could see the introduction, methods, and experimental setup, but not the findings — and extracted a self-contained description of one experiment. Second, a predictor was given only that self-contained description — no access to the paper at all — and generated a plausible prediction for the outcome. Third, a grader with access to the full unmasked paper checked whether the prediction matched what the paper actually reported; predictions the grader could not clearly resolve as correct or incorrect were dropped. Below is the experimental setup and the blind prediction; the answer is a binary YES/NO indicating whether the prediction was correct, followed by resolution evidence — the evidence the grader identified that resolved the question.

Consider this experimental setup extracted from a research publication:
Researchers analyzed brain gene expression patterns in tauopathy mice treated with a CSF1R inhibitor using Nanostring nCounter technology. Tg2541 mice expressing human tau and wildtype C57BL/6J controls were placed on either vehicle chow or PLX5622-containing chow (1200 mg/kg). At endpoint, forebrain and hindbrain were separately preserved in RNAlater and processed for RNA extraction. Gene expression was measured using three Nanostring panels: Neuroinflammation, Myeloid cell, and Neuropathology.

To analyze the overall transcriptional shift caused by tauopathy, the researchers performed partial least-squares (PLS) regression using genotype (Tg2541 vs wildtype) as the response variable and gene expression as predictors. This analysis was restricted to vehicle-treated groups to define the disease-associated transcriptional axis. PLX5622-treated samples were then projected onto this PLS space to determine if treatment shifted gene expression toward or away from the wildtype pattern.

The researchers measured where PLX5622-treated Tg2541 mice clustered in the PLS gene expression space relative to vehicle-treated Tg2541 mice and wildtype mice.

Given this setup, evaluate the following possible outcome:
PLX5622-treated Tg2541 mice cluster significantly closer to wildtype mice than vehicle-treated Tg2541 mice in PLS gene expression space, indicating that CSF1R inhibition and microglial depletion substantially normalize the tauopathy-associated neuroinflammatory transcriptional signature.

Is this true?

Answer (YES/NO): YES